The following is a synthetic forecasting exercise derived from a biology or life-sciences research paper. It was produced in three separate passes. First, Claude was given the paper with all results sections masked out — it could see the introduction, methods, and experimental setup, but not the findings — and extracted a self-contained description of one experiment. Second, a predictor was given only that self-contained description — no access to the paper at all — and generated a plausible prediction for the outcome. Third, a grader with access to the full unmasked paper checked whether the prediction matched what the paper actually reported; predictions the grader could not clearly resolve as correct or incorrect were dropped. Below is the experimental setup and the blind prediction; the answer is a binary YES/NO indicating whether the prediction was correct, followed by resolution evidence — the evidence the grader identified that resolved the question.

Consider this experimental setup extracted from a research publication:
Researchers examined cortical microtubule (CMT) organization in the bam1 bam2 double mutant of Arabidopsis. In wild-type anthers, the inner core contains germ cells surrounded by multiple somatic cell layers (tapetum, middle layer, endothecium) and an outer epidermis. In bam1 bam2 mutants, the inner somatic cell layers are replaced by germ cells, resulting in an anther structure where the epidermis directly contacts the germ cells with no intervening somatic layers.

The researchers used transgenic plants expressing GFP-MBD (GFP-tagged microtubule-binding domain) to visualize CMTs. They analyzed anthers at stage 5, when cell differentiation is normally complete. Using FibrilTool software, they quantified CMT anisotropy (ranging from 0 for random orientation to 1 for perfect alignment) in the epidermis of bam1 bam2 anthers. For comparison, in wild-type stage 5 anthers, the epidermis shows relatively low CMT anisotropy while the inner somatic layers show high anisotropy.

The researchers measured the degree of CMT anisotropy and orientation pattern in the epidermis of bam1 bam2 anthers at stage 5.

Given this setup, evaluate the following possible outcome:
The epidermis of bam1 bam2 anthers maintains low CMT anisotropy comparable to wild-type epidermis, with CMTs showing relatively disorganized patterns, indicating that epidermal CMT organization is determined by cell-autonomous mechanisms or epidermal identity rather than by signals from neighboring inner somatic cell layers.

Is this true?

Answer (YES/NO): NO